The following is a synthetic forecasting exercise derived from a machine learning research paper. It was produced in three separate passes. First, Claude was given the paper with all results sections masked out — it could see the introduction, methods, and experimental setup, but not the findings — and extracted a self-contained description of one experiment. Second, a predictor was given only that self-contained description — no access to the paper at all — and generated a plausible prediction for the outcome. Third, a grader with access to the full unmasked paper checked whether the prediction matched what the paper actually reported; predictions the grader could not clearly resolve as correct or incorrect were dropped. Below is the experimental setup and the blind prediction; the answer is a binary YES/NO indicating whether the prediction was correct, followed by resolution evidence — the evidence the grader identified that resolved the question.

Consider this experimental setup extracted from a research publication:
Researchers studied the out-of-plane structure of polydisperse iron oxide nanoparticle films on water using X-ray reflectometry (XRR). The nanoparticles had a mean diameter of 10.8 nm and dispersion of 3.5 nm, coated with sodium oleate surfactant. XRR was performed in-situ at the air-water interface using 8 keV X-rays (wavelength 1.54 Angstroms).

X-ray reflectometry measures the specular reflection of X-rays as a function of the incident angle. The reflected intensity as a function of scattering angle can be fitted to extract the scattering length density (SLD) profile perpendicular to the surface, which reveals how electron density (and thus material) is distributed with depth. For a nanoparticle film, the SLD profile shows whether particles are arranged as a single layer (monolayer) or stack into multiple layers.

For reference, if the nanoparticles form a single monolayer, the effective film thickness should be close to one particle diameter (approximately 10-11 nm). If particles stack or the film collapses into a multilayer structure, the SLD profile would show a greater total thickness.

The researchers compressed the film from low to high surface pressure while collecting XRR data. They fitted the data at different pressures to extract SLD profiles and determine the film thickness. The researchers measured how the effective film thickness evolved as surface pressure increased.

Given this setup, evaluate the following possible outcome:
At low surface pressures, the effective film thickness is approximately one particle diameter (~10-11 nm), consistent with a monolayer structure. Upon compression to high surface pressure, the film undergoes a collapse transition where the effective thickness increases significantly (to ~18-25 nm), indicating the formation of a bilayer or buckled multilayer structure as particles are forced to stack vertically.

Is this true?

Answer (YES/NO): NO